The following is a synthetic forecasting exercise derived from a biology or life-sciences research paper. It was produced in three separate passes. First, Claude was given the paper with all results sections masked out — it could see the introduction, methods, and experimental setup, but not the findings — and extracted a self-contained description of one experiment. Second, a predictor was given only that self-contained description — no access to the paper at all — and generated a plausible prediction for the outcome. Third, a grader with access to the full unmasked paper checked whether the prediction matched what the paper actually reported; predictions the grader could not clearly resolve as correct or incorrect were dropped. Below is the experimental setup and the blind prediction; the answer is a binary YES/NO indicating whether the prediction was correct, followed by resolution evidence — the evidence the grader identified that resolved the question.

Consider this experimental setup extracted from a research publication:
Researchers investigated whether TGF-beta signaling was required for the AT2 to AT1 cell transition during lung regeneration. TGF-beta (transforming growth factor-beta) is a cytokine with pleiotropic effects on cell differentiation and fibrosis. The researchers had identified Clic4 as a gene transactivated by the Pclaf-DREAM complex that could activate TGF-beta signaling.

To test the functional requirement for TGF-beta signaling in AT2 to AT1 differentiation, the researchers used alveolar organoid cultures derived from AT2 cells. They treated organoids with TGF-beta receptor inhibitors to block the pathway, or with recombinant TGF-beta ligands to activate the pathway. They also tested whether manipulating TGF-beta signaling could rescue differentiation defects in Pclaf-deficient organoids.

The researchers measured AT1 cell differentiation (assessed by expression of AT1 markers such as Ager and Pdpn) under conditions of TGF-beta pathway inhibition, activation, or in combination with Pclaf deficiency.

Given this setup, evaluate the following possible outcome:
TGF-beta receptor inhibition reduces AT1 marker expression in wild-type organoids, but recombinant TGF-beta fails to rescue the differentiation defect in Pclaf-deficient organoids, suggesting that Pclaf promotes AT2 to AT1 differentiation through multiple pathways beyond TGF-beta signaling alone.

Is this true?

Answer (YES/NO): NO